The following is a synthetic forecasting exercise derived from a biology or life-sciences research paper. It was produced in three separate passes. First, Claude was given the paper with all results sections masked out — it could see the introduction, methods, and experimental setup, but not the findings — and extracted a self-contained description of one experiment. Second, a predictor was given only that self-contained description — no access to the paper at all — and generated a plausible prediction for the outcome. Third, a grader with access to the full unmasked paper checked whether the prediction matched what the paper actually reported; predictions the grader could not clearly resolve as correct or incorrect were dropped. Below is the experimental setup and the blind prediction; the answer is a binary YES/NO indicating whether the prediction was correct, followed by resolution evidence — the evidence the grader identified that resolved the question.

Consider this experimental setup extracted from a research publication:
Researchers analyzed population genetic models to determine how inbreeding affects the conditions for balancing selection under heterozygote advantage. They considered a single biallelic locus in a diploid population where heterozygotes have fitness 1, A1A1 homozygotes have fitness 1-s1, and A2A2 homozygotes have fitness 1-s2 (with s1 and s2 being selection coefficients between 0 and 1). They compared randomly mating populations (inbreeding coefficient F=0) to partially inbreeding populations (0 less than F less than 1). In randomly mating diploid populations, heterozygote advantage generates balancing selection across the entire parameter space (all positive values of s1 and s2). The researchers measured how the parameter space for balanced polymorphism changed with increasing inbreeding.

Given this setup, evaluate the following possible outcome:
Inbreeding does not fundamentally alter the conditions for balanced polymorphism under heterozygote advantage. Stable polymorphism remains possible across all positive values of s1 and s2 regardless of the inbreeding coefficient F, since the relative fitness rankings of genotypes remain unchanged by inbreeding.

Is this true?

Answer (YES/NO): NO